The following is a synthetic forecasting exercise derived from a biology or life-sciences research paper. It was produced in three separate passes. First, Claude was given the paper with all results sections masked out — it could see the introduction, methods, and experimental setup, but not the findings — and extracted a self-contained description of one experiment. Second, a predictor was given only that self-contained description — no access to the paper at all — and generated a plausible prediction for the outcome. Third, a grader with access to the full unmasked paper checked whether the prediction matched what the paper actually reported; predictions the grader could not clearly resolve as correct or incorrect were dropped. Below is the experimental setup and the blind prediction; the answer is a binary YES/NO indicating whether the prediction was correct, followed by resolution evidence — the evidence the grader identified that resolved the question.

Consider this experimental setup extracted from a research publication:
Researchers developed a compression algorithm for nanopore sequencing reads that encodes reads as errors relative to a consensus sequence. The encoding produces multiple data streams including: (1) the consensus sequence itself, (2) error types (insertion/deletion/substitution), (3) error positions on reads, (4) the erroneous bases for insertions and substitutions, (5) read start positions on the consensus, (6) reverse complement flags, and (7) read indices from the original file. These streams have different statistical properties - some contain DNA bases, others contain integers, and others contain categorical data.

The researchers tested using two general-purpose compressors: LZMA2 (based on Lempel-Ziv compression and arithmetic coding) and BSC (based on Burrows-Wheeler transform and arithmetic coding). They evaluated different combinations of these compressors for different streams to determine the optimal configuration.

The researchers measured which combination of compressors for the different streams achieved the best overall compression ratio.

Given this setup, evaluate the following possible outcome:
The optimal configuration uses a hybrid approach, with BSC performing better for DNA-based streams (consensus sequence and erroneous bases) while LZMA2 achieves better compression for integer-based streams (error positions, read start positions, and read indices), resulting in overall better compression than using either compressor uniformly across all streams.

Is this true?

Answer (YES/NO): NO